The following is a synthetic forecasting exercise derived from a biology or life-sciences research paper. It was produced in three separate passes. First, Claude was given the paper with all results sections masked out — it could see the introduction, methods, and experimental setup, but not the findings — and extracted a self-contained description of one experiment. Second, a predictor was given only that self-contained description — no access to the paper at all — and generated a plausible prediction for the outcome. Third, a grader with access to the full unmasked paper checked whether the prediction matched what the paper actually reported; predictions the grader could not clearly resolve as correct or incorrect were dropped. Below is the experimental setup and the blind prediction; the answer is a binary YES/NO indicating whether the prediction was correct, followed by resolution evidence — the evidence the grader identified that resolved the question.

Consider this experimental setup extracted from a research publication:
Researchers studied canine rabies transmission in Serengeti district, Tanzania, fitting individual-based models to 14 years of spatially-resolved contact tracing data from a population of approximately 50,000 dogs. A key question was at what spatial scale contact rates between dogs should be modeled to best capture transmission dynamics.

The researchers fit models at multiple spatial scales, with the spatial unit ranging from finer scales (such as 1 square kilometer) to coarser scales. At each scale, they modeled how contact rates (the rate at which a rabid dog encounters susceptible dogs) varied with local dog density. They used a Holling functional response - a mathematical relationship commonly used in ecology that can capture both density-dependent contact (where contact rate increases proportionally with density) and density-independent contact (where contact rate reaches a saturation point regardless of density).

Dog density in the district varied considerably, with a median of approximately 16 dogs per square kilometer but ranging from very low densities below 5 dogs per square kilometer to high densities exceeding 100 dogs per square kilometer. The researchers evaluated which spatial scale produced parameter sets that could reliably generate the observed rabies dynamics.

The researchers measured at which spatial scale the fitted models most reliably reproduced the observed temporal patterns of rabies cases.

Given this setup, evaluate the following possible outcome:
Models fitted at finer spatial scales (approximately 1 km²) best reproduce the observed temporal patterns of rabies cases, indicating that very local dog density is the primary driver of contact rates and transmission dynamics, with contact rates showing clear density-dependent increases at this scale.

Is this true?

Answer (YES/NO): NO